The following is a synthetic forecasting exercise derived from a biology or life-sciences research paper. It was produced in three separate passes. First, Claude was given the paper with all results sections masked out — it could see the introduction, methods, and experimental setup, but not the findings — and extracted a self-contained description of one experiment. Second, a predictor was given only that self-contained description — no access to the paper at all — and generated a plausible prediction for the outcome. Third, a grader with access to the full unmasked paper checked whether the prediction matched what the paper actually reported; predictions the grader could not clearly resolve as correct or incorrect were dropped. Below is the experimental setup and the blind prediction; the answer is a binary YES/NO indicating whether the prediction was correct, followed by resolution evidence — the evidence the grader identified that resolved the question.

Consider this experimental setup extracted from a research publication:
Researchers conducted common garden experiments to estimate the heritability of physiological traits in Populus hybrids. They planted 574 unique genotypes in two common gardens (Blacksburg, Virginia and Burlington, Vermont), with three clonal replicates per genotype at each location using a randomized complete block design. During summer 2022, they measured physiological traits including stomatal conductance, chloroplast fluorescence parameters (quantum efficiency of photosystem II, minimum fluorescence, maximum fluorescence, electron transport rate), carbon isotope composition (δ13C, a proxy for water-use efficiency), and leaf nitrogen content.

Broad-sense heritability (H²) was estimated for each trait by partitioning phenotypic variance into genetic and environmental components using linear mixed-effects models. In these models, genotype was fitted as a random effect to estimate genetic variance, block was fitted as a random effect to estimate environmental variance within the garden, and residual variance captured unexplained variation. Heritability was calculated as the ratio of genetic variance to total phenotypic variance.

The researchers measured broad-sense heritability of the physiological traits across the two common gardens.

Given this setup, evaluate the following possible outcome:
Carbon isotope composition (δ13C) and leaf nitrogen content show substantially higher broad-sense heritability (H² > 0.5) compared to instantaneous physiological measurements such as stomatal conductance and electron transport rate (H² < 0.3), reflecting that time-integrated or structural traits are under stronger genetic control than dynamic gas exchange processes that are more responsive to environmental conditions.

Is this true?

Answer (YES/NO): NO